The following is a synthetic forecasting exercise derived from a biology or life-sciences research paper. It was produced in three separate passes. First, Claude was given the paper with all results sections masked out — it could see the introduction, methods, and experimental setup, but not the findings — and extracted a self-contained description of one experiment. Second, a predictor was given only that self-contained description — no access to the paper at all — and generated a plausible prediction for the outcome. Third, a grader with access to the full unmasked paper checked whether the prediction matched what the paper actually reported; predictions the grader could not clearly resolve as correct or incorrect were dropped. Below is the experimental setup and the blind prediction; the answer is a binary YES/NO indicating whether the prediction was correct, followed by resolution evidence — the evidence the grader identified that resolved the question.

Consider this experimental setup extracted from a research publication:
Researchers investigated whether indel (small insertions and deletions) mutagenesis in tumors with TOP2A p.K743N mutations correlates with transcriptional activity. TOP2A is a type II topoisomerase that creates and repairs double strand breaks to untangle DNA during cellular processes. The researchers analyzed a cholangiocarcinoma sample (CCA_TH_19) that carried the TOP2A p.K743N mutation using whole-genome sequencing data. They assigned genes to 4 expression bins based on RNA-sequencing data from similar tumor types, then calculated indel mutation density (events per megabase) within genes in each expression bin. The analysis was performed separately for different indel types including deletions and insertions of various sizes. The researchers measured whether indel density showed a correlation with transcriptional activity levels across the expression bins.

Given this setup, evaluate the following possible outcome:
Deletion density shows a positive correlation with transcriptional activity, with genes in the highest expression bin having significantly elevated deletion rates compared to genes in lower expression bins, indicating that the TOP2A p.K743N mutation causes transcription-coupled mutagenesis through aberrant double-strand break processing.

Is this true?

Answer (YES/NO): YES